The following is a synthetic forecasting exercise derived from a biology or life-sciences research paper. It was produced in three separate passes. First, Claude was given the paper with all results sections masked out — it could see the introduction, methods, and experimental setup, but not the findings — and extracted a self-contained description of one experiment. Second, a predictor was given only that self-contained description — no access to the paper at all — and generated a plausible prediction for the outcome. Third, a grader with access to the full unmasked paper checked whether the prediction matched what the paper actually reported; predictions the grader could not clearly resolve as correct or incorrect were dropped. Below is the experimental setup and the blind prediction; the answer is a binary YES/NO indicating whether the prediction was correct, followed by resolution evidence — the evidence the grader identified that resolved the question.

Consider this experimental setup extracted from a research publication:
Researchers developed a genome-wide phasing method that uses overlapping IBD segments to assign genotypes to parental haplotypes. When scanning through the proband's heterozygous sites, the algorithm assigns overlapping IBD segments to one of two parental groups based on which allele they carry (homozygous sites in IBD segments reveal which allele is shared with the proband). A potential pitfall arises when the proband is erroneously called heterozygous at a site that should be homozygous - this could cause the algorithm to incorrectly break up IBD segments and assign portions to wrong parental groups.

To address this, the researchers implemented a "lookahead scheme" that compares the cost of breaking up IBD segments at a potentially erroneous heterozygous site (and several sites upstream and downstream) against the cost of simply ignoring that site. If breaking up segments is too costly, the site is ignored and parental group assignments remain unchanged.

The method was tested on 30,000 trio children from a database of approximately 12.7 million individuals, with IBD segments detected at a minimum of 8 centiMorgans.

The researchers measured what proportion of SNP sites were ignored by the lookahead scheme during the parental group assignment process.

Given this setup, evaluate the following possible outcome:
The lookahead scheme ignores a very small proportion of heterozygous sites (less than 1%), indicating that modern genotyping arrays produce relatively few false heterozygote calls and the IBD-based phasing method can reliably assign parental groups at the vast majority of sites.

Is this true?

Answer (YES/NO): YES